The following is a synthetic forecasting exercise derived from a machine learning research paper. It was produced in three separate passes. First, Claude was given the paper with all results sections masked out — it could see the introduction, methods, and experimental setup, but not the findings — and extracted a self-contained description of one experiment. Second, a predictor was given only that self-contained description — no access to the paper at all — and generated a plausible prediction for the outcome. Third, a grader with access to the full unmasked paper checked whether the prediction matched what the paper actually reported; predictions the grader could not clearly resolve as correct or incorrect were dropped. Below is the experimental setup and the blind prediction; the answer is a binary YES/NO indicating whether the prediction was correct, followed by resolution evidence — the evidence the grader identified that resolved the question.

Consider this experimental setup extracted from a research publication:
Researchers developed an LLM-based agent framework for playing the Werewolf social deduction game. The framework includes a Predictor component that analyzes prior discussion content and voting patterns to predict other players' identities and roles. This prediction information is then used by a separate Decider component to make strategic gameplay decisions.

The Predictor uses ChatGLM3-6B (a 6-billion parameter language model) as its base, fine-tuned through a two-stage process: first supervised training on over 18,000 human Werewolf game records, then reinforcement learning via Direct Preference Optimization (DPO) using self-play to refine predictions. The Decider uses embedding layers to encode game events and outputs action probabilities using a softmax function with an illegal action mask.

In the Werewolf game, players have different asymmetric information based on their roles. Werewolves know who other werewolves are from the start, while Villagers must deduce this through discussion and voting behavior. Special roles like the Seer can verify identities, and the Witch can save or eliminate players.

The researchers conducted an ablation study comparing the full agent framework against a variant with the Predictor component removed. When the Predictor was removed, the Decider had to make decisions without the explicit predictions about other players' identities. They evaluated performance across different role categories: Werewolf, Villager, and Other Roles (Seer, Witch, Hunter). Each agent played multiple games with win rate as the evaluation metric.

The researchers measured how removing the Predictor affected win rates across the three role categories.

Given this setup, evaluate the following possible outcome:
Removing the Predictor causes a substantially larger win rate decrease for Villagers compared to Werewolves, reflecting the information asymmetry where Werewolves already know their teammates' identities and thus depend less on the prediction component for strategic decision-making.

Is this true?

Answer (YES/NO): YES